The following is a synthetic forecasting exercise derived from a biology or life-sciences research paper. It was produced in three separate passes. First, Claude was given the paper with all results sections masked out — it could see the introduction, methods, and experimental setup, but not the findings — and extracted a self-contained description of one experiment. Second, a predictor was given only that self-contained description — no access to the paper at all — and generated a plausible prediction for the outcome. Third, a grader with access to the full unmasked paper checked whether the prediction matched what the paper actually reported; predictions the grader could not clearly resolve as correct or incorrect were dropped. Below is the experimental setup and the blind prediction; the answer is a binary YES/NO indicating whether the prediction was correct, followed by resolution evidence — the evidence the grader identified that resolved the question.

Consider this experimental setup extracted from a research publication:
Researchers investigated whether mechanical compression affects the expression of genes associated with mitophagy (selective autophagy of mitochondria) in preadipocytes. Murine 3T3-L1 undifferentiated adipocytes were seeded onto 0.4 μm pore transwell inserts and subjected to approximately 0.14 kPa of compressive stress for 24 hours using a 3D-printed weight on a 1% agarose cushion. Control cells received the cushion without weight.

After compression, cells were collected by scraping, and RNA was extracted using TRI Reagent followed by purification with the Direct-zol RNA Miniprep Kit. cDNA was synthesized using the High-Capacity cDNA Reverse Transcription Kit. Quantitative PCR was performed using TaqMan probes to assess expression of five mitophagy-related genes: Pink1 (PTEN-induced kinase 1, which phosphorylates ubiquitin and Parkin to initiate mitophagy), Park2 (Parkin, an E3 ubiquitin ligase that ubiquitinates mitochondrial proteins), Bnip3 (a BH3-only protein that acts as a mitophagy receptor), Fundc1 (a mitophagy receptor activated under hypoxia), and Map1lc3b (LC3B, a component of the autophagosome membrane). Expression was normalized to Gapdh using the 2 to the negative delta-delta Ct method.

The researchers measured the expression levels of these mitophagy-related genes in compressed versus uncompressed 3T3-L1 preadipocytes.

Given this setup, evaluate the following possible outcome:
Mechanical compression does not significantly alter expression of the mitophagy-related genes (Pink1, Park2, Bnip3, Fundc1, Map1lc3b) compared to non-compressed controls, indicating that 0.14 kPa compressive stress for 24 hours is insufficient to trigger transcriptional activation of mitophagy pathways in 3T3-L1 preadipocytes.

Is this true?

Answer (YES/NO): NO